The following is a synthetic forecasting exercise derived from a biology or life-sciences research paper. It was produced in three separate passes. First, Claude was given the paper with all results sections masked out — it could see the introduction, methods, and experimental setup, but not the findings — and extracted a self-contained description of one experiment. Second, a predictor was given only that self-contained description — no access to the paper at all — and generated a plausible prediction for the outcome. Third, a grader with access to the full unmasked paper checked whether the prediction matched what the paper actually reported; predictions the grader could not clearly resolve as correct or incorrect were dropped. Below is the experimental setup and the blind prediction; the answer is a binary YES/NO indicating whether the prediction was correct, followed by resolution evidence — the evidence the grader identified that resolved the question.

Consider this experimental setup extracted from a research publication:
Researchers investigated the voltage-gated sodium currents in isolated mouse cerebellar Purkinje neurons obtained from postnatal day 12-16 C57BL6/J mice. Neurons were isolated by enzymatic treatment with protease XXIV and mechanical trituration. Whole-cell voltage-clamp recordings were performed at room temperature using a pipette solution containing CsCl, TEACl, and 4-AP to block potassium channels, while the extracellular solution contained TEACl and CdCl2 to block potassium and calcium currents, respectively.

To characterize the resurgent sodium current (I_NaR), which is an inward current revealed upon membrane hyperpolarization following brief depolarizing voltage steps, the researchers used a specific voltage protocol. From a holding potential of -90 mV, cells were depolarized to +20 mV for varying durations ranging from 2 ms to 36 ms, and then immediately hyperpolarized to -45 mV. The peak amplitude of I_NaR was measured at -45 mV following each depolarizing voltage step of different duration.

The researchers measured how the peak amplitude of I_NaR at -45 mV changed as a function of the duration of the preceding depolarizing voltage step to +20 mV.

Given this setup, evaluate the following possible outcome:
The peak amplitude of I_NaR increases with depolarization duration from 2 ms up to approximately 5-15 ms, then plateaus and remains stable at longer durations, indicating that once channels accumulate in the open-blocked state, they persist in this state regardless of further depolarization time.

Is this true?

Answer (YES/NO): NO